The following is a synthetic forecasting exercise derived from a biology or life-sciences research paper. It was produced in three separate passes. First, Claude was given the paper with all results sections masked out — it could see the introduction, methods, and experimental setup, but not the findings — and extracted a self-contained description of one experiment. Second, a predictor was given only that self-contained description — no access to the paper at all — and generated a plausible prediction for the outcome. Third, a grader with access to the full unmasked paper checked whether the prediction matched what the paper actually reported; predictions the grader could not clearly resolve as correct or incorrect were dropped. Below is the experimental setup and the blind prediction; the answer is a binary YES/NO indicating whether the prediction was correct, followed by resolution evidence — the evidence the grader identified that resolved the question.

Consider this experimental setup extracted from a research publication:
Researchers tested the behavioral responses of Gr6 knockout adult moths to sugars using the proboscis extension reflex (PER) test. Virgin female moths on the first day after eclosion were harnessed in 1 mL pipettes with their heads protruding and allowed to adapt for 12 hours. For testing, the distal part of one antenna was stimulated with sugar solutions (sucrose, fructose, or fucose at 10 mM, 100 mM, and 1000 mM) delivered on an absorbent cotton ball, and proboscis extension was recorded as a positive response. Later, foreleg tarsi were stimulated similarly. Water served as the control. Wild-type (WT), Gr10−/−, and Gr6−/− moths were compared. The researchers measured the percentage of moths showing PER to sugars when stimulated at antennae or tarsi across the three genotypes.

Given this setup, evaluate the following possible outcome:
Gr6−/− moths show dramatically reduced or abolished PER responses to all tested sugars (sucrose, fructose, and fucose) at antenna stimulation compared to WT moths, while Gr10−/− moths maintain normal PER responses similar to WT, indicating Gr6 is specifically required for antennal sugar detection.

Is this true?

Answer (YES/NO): NO